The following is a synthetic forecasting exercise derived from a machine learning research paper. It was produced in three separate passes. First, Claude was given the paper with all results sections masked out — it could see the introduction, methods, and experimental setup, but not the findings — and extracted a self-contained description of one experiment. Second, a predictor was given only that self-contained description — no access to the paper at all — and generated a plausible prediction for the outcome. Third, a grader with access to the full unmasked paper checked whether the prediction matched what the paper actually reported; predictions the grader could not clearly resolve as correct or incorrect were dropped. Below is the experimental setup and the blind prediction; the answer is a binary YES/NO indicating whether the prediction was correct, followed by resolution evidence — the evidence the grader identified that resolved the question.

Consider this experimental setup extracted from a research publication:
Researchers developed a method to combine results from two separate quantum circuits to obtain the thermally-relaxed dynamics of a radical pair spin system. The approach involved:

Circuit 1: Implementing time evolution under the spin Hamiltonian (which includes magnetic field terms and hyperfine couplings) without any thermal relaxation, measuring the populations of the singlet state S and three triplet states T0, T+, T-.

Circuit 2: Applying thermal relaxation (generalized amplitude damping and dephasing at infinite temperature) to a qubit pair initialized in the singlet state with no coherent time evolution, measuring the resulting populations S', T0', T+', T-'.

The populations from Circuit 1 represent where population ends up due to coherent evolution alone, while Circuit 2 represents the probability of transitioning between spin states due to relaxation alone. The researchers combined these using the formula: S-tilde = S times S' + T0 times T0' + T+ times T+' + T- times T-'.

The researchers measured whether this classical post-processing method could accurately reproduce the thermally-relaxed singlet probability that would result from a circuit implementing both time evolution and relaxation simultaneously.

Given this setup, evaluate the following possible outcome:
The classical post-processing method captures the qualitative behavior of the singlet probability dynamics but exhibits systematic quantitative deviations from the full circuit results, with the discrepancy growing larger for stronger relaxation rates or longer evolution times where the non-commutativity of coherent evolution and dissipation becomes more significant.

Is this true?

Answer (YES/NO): NO